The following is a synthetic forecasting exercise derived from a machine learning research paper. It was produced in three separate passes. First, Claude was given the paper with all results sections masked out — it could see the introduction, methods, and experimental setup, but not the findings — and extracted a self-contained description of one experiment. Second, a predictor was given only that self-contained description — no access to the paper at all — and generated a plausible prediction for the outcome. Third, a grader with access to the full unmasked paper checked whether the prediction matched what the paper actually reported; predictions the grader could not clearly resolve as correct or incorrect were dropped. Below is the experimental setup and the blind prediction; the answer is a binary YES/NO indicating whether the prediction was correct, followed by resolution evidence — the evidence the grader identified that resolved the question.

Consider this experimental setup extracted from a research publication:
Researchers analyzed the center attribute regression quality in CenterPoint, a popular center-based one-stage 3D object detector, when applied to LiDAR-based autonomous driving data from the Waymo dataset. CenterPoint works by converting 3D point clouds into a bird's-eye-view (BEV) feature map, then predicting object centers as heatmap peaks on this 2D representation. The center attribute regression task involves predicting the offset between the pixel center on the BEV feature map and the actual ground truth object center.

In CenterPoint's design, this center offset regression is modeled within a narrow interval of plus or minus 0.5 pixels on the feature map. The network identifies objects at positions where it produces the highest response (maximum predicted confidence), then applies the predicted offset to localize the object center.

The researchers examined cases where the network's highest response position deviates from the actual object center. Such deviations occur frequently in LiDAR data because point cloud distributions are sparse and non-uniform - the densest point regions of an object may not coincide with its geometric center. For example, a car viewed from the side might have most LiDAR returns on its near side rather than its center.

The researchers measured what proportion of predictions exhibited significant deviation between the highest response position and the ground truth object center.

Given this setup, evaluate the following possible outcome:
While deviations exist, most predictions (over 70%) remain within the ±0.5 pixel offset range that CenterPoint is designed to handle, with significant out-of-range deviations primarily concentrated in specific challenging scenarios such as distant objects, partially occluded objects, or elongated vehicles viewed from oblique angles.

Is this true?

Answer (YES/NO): NO